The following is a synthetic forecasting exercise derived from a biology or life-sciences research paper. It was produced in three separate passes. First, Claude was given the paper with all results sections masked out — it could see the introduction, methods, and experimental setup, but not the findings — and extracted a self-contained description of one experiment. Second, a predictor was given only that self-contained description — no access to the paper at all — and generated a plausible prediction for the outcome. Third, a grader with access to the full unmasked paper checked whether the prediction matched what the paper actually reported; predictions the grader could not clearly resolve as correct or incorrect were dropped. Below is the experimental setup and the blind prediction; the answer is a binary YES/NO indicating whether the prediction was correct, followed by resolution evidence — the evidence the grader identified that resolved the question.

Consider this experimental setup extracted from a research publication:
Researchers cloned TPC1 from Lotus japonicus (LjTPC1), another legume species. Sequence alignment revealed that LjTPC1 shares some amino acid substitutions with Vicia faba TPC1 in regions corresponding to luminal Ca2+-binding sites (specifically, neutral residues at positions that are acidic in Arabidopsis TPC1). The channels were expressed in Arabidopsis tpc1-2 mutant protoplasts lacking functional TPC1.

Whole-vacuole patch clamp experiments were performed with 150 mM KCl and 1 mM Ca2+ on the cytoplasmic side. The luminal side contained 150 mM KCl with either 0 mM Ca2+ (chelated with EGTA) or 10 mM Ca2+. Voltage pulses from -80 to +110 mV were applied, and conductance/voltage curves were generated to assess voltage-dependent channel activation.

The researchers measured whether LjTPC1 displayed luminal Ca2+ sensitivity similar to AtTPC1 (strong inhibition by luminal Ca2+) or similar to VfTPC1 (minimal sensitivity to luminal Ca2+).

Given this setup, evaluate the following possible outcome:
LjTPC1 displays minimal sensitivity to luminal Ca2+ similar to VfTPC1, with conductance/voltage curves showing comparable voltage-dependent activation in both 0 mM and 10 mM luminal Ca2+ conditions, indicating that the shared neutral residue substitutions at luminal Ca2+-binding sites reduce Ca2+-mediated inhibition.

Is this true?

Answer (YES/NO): YES